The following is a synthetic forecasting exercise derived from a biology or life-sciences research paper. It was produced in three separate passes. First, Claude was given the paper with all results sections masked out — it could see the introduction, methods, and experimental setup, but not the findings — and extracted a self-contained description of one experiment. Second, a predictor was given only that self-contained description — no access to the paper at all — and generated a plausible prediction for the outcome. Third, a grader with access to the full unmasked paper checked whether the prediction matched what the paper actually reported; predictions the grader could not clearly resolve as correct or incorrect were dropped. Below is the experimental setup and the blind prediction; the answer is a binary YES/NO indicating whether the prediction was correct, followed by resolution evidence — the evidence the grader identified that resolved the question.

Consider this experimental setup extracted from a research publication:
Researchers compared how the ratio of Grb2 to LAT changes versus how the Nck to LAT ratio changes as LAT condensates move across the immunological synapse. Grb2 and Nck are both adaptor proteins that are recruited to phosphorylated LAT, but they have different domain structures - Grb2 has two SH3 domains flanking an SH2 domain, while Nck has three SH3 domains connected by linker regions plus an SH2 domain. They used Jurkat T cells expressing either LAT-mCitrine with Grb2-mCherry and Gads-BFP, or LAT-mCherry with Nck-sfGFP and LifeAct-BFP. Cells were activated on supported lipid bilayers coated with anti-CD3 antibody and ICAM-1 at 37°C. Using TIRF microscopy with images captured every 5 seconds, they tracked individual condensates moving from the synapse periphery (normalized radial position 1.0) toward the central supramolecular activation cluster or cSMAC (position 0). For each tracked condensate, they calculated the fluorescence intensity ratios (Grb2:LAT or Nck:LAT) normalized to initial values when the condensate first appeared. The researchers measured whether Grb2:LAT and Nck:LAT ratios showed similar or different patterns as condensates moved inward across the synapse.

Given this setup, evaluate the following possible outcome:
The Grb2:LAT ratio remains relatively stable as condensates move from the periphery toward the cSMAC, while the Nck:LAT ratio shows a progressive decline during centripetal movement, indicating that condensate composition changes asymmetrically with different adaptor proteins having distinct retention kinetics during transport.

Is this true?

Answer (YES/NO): YES